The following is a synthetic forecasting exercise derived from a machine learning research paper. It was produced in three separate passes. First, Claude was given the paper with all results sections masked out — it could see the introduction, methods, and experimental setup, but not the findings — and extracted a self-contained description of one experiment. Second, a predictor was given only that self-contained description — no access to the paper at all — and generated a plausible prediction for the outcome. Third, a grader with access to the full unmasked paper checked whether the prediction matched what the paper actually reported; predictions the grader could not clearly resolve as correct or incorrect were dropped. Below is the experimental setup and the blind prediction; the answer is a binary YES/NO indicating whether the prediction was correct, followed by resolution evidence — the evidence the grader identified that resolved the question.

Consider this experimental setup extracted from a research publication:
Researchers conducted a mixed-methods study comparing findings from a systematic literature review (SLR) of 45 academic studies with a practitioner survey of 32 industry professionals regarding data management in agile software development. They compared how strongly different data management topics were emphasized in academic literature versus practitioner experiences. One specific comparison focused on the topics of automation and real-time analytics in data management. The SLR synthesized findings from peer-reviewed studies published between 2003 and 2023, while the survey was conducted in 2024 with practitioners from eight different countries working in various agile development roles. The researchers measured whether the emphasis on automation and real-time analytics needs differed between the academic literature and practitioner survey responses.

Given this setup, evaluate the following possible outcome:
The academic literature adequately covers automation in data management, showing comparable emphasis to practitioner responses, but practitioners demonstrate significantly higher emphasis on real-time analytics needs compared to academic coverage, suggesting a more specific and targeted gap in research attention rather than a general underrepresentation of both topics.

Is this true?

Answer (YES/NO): NO